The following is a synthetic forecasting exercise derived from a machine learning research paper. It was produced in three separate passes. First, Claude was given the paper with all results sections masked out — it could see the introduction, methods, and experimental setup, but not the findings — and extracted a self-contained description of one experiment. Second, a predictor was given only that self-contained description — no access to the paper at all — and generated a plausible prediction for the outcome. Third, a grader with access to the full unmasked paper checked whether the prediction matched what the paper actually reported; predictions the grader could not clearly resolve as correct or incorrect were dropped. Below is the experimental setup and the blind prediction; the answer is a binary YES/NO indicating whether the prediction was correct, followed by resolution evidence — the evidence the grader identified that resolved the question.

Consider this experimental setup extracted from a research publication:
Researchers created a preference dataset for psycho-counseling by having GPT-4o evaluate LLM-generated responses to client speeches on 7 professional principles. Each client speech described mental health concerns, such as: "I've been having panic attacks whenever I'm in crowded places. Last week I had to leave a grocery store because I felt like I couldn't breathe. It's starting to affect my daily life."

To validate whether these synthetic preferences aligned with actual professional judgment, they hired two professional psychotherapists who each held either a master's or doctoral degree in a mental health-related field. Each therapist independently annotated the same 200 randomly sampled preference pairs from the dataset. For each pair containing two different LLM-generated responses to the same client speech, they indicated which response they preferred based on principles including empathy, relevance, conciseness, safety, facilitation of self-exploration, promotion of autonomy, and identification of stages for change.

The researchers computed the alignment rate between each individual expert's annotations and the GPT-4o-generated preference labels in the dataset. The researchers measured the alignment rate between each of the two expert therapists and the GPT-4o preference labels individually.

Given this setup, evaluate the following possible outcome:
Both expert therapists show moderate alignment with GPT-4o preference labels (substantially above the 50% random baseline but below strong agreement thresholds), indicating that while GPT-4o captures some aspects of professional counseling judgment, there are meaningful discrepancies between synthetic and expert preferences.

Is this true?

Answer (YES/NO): NO